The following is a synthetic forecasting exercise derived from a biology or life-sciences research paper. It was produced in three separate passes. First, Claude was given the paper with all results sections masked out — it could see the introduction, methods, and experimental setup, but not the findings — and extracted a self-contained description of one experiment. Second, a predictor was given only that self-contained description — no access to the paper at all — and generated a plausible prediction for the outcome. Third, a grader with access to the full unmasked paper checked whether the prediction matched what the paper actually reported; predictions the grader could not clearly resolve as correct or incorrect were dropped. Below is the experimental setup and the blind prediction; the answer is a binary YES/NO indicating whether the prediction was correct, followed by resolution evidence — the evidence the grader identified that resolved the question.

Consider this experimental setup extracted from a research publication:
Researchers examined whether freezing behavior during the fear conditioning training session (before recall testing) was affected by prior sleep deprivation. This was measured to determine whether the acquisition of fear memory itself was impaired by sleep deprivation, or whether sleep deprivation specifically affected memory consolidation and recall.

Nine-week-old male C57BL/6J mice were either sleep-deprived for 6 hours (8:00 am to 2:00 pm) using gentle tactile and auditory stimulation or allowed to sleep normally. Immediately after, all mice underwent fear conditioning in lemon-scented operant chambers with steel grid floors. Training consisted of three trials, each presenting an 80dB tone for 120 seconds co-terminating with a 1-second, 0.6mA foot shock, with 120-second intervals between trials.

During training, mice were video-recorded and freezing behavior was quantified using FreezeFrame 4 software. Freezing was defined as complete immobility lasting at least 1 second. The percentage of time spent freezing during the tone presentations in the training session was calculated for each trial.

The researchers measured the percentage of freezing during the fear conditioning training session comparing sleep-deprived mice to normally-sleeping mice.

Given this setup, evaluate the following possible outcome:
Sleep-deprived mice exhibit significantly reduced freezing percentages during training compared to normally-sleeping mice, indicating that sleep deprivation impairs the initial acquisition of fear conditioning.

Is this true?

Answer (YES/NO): NO